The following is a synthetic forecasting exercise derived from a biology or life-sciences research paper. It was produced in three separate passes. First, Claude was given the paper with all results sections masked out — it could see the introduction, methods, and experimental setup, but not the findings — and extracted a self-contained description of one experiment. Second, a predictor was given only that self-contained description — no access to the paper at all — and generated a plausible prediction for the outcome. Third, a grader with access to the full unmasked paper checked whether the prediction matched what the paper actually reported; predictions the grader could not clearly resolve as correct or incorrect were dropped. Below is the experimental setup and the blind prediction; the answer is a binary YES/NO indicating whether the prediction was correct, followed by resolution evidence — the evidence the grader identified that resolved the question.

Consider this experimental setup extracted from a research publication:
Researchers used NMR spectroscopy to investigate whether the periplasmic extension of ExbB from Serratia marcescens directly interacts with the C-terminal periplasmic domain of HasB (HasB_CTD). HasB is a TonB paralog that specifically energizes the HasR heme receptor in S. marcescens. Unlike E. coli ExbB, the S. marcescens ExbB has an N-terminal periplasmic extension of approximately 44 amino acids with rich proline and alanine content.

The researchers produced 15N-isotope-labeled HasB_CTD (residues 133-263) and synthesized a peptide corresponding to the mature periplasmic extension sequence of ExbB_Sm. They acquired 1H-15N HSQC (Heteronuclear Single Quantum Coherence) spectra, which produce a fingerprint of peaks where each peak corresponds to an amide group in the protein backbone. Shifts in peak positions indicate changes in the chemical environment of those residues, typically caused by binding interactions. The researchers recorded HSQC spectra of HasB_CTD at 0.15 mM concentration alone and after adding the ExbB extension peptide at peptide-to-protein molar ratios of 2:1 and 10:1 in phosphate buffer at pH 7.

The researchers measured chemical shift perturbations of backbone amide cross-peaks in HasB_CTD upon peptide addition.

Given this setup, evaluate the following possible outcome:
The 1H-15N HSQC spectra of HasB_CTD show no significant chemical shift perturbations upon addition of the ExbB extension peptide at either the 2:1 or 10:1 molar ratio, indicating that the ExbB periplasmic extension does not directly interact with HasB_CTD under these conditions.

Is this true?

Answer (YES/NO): NO